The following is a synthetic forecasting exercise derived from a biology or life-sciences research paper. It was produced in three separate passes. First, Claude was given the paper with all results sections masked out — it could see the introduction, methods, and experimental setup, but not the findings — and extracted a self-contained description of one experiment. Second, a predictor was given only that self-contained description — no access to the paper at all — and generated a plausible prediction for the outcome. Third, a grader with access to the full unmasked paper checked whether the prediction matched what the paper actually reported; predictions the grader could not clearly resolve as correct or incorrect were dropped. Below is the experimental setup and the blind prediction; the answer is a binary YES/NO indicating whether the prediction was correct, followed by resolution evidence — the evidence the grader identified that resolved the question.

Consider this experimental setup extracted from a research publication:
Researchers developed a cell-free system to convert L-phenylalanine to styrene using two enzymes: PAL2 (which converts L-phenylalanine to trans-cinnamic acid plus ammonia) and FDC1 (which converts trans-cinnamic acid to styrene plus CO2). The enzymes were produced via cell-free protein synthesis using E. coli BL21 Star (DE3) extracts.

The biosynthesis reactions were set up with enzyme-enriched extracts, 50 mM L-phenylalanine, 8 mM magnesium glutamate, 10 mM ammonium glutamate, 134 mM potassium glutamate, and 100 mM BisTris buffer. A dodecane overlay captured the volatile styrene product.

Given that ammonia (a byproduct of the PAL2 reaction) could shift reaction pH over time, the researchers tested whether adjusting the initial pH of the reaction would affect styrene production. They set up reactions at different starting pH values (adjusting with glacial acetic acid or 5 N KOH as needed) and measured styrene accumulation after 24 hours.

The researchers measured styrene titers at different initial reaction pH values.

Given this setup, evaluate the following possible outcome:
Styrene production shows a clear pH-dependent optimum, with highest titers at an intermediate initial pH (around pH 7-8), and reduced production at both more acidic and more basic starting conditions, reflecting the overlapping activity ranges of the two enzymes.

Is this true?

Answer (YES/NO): YES